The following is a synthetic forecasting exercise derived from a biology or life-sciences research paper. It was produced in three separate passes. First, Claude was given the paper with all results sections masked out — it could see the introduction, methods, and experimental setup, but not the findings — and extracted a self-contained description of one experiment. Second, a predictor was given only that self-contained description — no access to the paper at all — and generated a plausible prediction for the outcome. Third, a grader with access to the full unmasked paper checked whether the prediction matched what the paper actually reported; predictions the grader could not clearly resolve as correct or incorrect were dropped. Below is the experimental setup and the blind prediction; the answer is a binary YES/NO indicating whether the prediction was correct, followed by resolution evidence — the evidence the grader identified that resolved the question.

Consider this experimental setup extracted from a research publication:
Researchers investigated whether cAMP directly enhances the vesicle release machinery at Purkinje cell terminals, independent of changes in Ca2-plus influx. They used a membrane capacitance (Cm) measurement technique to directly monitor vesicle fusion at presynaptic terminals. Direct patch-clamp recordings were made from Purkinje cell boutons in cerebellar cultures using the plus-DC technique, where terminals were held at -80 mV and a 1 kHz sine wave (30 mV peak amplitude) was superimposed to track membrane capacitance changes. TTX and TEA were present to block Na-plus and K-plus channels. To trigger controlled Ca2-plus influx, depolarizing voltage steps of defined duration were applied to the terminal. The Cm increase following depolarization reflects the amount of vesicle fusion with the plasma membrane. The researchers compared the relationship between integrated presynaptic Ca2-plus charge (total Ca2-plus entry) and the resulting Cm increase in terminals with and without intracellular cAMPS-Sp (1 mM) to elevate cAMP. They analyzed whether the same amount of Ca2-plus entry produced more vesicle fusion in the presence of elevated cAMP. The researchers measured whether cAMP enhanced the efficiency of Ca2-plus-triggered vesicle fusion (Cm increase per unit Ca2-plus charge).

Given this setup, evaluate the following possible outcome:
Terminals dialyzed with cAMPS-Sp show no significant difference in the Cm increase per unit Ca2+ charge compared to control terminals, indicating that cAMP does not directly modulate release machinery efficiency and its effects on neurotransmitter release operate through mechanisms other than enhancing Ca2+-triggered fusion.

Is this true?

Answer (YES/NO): NO